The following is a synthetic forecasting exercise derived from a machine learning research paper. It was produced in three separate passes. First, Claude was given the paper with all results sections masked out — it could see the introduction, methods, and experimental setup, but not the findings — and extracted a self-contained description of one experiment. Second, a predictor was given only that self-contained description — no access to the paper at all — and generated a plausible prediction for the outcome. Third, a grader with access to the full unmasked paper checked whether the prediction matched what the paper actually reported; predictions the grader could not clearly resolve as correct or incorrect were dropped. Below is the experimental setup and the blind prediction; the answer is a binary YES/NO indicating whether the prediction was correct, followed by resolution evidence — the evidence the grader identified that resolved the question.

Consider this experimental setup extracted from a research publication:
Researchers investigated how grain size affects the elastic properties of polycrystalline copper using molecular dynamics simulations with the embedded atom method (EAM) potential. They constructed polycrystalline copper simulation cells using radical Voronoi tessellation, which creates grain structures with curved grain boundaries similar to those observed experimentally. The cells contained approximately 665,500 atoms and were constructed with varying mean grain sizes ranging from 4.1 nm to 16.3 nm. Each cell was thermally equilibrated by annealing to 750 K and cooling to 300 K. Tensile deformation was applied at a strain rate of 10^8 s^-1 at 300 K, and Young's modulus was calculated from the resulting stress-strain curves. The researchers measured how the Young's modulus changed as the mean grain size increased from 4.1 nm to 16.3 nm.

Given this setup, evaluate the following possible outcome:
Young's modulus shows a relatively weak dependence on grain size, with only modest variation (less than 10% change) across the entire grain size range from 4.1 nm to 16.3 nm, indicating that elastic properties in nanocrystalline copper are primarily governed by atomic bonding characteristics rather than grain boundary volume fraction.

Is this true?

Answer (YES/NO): NO